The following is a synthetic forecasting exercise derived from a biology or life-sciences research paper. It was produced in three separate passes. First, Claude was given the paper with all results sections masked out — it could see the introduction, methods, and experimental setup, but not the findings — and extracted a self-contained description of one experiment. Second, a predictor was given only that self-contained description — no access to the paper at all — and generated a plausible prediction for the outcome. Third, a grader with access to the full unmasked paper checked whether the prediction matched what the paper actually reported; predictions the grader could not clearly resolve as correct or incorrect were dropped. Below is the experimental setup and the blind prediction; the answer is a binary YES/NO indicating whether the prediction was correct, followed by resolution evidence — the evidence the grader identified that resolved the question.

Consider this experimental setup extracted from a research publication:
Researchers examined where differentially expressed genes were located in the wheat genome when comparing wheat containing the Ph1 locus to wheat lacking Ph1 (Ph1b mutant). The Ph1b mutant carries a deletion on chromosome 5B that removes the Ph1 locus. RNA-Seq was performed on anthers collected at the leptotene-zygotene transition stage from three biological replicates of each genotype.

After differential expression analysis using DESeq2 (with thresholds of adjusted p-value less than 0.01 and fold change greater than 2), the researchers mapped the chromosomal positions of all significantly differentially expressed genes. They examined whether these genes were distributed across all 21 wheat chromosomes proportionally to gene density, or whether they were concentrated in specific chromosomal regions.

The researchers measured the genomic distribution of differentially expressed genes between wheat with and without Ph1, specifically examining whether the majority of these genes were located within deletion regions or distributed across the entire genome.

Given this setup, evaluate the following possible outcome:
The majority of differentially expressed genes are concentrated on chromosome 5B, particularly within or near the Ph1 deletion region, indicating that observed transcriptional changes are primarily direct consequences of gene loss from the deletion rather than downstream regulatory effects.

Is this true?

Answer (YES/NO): NO